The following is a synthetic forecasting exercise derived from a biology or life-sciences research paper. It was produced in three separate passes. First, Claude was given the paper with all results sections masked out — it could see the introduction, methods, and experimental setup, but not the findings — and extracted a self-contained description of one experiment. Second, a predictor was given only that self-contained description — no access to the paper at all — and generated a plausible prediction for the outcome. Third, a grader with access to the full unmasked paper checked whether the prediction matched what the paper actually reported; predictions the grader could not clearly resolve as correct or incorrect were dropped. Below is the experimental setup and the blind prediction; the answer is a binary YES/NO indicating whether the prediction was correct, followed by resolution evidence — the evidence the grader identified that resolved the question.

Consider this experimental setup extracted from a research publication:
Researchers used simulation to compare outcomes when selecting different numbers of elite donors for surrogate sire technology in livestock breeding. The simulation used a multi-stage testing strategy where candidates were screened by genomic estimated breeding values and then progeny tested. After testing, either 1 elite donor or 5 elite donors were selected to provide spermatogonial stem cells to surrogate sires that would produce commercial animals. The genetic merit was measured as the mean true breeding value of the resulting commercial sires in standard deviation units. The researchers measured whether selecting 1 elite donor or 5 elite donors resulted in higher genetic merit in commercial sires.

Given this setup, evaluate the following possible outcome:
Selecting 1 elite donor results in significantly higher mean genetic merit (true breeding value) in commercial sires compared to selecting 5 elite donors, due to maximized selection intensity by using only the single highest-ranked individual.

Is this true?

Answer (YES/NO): YES